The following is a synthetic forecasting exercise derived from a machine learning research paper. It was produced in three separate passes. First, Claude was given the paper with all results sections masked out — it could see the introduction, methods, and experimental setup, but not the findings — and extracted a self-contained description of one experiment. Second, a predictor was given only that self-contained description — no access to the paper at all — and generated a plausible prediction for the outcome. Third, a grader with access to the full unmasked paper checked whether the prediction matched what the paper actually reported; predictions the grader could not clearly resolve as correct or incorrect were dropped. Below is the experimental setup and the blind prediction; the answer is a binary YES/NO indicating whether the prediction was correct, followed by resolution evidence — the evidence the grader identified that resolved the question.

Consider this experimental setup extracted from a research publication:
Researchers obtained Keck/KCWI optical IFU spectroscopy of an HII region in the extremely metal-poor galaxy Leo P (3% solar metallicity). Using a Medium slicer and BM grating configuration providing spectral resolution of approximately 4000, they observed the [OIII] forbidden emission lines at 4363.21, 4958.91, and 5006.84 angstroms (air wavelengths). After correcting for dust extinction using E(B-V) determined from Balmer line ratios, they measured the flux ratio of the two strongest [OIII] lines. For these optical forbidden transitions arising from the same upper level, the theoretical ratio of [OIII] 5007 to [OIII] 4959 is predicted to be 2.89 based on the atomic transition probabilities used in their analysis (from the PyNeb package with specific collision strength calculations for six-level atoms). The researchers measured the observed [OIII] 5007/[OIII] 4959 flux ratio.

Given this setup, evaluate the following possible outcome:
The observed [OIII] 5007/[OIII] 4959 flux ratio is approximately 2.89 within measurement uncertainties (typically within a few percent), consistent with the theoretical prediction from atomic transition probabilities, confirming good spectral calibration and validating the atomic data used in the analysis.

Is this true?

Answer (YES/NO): NO